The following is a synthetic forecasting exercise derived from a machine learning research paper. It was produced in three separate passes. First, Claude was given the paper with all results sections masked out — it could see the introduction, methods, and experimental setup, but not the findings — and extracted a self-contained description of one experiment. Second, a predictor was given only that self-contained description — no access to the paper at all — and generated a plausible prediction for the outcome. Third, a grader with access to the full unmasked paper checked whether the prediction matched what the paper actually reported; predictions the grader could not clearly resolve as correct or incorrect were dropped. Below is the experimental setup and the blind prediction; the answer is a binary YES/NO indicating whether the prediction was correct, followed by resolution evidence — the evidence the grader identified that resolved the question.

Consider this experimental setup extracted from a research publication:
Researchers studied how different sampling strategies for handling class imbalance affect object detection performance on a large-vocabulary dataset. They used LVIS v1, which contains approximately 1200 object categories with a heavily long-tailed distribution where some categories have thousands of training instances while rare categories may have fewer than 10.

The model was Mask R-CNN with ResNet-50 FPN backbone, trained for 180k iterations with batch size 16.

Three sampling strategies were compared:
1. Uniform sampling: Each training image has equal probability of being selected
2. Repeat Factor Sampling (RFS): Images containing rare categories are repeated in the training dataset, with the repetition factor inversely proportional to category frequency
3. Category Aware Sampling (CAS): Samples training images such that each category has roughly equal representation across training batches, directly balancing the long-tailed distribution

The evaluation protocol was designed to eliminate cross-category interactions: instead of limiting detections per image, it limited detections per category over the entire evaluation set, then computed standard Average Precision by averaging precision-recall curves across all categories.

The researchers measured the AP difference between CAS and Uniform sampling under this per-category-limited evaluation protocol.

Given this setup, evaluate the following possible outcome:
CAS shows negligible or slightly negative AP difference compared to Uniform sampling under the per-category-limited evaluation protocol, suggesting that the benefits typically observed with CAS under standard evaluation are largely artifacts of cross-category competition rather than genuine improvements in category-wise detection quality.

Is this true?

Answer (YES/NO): YES